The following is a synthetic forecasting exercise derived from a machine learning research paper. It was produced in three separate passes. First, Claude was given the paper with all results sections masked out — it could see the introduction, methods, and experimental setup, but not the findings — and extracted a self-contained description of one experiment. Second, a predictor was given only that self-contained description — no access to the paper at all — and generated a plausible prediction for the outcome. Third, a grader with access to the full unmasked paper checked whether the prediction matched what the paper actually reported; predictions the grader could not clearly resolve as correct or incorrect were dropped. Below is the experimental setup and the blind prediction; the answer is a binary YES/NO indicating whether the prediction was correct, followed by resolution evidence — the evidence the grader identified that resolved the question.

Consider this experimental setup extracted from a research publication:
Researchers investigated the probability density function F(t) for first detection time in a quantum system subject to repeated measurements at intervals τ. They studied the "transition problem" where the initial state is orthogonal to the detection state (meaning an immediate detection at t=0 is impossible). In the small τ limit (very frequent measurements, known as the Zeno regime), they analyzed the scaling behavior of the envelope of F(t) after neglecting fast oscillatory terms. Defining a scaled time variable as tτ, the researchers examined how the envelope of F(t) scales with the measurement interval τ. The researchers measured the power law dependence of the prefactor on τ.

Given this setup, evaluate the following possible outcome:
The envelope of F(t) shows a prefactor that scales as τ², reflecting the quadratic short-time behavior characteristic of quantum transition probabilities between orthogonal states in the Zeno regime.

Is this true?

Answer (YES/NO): NO